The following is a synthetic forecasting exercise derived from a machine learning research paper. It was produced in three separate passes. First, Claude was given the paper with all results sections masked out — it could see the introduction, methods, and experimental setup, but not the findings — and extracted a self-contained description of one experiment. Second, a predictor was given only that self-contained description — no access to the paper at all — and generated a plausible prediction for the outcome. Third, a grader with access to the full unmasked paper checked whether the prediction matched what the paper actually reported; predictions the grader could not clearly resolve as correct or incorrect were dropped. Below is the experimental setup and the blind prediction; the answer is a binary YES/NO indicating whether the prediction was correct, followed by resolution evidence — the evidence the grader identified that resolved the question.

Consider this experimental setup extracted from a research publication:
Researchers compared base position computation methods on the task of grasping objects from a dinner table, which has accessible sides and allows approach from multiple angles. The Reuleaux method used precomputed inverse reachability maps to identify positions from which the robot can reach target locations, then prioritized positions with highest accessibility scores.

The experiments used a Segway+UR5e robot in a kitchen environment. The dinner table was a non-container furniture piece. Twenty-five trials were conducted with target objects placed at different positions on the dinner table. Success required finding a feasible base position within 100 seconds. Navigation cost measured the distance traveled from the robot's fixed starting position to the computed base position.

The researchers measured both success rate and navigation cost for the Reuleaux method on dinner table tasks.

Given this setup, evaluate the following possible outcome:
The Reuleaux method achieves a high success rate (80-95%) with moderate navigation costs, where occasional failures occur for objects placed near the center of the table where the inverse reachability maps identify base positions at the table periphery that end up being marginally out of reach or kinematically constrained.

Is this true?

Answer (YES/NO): NO